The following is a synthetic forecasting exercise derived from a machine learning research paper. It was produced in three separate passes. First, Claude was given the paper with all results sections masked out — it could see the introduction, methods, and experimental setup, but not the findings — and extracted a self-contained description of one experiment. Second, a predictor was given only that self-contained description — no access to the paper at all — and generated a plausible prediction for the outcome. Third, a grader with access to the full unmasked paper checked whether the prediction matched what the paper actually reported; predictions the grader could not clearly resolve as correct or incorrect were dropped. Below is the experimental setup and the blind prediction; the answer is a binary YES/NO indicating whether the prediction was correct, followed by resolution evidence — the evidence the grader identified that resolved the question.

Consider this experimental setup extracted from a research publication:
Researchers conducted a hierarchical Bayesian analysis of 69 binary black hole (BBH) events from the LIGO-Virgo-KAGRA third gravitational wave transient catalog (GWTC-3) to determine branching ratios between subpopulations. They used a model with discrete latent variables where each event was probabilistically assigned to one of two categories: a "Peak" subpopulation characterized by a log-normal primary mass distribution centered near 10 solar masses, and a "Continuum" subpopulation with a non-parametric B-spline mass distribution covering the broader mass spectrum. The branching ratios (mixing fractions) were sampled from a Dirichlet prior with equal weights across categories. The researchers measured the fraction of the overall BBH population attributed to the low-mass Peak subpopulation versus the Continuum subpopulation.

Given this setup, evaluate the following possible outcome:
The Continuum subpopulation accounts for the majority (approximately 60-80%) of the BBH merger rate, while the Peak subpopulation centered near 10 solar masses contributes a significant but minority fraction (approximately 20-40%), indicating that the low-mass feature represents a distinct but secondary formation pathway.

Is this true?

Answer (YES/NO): NO